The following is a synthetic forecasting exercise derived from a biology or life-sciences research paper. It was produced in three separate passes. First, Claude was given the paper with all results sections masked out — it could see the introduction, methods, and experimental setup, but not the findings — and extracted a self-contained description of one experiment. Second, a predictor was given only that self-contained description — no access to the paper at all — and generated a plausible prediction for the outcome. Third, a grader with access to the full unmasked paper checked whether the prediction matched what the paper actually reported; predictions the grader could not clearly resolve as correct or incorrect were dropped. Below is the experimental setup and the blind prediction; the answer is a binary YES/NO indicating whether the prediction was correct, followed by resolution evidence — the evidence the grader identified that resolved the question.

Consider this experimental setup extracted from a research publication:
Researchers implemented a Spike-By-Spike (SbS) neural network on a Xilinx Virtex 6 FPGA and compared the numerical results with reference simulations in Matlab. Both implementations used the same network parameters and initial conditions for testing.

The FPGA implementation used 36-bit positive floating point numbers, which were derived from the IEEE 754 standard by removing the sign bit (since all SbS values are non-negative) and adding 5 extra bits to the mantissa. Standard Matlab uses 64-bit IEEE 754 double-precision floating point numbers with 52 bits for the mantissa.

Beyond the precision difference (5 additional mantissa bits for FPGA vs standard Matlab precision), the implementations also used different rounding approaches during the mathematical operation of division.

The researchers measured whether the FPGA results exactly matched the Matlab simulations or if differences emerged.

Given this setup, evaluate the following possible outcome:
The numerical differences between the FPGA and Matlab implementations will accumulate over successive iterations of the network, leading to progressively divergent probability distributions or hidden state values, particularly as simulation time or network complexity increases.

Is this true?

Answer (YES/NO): NO